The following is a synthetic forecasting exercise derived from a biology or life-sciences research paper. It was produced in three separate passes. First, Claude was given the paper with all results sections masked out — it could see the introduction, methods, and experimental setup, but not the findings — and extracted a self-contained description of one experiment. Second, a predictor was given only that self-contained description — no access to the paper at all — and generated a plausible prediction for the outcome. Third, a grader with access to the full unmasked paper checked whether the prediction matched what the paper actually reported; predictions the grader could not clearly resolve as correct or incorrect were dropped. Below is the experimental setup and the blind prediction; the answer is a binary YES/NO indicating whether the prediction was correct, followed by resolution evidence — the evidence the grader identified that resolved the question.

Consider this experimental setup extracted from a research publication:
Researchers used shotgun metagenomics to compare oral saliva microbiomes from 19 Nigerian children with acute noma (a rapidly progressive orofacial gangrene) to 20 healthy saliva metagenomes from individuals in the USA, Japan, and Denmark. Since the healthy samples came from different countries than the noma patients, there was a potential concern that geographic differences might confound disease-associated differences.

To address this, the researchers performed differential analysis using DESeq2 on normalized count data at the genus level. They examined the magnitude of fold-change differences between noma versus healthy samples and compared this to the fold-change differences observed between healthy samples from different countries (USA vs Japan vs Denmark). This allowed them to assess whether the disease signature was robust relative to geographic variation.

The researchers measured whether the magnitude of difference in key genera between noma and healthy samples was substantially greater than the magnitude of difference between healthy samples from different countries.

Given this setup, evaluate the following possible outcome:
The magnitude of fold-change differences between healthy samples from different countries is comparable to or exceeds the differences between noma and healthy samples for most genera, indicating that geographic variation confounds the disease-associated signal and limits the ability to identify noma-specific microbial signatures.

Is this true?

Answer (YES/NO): NO